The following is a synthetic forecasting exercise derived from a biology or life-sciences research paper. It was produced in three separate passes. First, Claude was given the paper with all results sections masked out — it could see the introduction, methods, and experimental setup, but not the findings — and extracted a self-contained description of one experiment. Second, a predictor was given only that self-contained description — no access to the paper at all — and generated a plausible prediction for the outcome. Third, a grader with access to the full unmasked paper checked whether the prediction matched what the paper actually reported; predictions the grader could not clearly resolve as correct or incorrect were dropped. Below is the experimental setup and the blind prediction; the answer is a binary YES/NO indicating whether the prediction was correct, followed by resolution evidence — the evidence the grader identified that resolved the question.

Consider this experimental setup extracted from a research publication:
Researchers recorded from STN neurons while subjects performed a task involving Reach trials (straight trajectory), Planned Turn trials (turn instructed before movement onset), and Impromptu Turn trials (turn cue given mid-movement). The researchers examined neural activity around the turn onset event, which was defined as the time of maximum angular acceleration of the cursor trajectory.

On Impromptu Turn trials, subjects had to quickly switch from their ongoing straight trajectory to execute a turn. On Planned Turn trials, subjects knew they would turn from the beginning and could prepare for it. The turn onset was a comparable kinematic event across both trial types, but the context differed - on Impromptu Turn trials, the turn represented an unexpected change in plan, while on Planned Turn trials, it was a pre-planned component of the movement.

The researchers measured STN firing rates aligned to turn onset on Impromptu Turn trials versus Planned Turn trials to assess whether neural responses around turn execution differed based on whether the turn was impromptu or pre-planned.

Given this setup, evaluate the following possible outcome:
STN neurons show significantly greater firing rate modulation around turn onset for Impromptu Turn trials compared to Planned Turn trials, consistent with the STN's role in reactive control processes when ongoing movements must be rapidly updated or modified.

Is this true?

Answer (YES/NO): NO